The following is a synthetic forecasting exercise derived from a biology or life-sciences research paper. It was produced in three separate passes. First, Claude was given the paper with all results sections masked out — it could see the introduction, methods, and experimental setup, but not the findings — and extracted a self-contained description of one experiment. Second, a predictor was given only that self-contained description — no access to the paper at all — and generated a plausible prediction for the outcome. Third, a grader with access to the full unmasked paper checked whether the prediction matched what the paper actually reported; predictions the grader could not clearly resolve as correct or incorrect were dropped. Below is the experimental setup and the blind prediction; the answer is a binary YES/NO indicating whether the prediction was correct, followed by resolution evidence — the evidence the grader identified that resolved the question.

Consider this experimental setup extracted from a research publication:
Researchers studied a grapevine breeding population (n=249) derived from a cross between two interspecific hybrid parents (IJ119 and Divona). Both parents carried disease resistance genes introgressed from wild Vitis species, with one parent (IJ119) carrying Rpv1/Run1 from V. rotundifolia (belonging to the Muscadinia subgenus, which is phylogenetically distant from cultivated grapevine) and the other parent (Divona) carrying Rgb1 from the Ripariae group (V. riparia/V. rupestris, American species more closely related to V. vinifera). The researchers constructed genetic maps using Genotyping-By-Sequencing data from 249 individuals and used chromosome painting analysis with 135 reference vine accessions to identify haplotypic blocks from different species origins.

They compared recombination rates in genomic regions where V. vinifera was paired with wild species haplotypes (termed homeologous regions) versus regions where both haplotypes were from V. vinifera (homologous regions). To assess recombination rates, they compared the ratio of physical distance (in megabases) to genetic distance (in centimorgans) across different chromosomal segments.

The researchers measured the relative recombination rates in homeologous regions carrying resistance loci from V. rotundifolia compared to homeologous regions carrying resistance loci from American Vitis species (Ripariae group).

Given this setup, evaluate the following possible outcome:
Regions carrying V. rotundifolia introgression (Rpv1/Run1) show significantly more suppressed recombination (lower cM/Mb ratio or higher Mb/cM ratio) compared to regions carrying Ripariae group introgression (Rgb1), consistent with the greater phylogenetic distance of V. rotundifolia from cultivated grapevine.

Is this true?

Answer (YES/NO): YES